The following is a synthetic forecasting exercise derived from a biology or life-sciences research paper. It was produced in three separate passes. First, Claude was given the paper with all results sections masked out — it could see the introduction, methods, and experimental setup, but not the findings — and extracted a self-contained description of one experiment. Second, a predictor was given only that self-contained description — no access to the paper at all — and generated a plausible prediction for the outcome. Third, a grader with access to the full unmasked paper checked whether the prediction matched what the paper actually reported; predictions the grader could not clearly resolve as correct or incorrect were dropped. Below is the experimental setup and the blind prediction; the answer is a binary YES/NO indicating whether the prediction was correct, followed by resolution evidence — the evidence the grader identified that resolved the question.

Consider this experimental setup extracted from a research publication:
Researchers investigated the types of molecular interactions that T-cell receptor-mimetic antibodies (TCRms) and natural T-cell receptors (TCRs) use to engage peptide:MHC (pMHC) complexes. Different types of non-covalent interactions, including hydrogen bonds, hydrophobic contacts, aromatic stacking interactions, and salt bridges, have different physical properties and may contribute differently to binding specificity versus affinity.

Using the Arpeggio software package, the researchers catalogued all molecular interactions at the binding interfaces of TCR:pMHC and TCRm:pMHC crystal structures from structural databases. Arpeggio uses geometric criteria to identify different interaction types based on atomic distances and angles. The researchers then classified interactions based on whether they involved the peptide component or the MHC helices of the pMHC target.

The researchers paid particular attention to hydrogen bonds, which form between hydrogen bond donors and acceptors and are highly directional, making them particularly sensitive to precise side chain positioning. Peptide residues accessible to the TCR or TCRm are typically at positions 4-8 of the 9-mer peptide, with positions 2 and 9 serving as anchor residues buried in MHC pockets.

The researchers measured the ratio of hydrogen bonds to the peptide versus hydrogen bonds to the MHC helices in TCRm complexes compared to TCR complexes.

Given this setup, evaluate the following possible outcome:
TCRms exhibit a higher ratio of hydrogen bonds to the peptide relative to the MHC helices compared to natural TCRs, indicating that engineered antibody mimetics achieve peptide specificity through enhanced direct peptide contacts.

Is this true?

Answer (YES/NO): NO